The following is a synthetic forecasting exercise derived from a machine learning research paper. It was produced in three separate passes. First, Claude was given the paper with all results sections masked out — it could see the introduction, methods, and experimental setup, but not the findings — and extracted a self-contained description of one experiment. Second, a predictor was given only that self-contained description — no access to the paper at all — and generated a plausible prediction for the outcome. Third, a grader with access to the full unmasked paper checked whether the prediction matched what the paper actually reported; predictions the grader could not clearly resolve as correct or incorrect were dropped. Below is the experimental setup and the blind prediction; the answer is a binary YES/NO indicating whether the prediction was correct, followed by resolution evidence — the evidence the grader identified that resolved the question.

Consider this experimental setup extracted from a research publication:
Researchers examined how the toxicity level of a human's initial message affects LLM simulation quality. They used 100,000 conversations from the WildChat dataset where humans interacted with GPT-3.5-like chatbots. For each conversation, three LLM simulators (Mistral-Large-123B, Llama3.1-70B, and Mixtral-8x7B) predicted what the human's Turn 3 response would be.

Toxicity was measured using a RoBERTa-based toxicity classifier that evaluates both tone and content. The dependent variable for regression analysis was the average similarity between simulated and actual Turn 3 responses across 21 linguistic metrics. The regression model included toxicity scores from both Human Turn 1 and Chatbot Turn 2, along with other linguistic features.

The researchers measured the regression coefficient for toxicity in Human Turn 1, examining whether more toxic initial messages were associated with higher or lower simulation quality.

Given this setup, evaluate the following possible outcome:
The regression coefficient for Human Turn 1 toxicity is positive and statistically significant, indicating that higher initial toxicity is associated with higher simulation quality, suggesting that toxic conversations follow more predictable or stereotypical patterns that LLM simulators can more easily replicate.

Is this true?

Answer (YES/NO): NO